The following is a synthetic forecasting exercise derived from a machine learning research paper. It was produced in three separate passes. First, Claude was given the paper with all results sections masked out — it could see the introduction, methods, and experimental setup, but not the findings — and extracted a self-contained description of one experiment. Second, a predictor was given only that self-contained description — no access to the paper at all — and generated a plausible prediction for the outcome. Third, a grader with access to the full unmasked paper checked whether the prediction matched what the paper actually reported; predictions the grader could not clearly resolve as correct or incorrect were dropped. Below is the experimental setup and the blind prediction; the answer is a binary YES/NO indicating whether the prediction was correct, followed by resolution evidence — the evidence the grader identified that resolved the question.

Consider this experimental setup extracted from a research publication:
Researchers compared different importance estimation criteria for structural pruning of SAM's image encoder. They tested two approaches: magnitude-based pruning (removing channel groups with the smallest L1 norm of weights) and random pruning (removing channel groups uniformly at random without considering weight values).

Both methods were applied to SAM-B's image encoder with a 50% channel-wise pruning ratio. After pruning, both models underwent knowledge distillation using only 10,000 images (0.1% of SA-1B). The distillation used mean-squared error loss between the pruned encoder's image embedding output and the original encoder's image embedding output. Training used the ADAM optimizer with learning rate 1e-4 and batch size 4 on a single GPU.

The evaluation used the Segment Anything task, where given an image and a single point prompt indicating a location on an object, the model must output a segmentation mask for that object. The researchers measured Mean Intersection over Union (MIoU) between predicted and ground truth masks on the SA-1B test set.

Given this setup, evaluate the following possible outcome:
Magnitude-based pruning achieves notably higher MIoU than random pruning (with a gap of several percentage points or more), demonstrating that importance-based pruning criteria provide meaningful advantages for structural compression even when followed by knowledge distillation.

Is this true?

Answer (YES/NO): NO